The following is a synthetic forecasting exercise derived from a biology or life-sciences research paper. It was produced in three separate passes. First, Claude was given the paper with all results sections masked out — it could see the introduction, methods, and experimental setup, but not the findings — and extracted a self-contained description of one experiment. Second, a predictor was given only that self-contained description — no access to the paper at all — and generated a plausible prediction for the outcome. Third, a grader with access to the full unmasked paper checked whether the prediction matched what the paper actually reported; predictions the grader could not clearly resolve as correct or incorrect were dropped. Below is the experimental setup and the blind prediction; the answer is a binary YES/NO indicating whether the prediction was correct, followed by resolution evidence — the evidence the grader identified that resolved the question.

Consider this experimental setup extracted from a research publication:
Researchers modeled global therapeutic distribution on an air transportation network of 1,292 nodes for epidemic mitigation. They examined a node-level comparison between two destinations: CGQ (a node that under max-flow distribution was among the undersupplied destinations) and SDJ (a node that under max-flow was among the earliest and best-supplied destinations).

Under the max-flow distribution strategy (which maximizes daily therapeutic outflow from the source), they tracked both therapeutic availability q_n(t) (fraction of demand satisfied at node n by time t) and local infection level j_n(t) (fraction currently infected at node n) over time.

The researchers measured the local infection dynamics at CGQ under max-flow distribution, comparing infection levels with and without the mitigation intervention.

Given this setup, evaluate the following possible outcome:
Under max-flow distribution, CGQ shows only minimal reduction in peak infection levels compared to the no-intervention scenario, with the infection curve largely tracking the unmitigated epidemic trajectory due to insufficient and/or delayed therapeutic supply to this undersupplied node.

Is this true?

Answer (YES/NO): YES